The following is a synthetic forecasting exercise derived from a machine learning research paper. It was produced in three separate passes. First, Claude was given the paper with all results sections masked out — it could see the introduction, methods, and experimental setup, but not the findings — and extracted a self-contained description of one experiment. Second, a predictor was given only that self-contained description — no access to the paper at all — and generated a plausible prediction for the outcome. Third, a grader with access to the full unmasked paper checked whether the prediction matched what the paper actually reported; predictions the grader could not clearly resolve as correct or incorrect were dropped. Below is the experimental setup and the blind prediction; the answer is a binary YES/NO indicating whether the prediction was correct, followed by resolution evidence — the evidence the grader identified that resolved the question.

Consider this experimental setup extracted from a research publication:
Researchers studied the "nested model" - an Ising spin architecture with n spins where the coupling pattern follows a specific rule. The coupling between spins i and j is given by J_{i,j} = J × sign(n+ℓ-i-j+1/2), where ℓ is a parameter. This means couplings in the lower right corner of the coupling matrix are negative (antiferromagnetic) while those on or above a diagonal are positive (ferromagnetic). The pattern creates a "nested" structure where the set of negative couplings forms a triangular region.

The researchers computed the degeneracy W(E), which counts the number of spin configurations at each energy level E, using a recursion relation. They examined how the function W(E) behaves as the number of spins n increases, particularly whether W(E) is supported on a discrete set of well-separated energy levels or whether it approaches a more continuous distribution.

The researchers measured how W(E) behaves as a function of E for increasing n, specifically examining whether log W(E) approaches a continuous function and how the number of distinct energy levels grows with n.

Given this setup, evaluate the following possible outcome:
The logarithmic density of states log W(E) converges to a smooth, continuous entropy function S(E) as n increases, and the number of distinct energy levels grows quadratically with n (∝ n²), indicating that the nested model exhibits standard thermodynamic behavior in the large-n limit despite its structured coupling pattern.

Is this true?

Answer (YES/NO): YES